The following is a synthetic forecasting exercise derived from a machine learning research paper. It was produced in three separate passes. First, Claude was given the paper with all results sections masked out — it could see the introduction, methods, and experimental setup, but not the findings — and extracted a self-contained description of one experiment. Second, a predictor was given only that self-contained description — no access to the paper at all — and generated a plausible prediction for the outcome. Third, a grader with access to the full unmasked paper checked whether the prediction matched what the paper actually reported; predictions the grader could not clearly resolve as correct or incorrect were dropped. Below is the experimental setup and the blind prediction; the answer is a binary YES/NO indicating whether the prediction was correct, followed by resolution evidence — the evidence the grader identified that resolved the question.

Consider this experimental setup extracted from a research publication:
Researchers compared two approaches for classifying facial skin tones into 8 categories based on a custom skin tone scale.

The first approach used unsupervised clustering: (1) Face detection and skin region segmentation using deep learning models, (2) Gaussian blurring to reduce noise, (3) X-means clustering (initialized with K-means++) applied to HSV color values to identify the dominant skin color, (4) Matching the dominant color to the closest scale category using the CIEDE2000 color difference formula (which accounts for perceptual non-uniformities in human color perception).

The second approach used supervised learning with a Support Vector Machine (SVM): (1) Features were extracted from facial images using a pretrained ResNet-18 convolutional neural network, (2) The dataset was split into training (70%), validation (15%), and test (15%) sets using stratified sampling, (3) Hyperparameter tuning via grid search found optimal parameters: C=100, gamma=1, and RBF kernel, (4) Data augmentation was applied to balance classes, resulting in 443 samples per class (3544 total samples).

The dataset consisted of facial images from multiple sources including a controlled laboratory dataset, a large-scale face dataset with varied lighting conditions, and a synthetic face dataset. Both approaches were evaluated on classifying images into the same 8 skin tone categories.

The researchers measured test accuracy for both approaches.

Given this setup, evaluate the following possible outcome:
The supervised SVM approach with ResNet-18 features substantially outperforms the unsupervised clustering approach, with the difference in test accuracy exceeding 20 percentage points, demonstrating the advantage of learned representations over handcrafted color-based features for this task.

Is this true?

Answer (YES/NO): NO